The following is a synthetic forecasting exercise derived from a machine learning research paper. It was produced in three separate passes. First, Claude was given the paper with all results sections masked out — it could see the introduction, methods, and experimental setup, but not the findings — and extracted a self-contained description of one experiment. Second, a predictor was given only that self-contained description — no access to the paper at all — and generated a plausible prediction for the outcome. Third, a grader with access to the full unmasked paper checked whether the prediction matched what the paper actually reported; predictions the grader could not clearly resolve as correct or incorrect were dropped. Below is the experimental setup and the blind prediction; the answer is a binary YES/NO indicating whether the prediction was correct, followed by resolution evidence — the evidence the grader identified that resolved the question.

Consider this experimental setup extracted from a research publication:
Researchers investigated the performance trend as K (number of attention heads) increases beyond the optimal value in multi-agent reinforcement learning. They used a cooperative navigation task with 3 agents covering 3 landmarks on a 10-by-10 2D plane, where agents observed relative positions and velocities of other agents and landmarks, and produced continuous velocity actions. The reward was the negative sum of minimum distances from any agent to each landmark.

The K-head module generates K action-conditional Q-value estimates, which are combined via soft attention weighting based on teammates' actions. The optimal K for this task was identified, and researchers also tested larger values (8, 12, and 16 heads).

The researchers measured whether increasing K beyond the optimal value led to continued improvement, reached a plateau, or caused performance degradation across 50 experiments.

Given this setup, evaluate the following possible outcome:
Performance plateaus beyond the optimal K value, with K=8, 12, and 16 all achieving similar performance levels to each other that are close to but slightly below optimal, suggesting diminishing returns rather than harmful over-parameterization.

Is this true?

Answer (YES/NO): YES